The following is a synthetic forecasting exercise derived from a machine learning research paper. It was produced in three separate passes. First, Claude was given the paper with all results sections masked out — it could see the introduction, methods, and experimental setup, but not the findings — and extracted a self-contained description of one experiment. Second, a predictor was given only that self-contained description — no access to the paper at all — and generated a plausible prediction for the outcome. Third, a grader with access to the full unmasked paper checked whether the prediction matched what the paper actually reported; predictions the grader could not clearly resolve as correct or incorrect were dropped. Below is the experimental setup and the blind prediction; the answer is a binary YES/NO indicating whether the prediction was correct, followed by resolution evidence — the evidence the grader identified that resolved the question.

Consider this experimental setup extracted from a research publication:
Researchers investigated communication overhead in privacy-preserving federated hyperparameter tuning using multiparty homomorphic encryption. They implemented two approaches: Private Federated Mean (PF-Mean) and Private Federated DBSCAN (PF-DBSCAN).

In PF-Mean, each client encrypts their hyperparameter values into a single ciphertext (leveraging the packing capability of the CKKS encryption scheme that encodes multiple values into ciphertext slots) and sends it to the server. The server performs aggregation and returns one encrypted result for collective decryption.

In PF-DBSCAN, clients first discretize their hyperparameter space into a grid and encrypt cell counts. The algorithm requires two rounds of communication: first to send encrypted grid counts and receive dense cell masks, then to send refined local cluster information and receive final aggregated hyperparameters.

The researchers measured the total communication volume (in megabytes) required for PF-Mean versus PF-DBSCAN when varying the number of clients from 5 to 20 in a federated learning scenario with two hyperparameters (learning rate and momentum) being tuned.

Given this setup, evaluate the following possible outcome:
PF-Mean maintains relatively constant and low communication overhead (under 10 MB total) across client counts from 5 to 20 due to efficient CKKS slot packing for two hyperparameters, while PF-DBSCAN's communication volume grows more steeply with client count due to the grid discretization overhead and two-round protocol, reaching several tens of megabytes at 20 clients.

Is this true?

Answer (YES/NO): NO